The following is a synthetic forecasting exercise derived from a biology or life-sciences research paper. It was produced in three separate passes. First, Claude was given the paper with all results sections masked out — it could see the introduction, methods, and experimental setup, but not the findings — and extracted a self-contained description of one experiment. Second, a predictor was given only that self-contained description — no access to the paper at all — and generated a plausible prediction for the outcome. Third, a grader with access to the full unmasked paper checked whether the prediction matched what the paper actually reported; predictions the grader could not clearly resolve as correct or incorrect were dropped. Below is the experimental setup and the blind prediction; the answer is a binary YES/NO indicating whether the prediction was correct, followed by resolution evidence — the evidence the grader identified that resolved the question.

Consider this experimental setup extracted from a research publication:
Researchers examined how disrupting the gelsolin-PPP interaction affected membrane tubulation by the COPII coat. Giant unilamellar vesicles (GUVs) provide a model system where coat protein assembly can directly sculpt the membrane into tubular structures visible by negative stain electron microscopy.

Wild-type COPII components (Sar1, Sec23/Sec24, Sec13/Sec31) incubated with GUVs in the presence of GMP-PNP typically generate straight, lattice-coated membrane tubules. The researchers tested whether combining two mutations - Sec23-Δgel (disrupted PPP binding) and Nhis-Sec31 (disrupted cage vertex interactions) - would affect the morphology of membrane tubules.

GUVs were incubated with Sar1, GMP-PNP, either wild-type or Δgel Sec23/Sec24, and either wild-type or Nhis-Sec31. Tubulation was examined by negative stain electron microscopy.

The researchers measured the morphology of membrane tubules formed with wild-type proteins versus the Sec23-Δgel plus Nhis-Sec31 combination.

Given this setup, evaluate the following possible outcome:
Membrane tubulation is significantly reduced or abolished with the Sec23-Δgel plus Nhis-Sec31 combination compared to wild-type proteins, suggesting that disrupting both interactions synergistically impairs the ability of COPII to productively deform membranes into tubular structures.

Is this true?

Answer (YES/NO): NO